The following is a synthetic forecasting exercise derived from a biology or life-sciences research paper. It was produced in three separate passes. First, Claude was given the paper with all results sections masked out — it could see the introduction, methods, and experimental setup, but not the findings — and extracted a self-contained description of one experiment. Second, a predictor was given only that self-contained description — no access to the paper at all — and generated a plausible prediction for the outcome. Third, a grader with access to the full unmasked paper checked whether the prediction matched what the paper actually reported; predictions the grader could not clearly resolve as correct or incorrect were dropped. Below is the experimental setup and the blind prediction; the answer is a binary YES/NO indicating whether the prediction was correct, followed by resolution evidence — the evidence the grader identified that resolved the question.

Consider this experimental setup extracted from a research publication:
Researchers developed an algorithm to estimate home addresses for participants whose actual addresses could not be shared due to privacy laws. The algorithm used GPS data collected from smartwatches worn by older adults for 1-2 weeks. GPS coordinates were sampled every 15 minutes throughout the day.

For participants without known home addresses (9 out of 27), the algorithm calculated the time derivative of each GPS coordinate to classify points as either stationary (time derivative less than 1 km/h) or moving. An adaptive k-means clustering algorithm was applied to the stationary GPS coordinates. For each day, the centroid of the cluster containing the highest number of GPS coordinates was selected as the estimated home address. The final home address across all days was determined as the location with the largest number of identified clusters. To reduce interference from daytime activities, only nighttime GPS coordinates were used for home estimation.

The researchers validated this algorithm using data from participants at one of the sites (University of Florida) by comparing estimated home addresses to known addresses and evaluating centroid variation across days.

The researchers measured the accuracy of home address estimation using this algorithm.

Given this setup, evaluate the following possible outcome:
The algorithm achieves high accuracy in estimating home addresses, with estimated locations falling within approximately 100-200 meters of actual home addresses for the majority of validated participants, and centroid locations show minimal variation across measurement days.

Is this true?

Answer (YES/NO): NO